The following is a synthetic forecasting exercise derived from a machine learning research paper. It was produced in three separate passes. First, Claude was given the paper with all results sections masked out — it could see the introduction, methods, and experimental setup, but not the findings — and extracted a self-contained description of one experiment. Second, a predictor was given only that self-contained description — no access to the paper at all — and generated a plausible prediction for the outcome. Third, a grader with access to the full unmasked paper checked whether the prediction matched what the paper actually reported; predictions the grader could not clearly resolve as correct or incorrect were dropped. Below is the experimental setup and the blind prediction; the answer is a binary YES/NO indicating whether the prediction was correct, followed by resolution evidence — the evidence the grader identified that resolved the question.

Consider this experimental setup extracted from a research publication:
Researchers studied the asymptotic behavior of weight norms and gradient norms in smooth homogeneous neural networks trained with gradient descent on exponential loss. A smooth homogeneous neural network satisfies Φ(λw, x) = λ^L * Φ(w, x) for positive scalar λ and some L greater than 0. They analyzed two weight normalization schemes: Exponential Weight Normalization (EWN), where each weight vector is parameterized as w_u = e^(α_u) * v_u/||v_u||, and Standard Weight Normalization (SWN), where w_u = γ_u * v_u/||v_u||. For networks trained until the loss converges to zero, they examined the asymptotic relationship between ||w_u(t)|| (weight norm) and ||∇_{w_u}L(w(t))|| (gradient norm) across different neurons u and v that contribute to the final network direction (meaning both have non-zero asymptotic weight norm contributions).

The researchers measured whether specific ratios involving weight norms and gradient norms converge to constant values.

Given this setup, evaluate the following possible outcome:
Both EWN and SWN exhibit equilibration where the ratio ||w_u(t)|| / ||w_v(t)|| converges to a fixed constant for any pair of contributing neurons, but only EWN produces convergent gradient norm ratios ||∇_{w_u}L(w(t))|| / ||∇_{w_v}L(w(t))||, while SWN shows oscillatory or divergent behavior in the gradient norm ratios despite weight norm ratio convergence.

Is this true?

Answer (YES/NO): NO